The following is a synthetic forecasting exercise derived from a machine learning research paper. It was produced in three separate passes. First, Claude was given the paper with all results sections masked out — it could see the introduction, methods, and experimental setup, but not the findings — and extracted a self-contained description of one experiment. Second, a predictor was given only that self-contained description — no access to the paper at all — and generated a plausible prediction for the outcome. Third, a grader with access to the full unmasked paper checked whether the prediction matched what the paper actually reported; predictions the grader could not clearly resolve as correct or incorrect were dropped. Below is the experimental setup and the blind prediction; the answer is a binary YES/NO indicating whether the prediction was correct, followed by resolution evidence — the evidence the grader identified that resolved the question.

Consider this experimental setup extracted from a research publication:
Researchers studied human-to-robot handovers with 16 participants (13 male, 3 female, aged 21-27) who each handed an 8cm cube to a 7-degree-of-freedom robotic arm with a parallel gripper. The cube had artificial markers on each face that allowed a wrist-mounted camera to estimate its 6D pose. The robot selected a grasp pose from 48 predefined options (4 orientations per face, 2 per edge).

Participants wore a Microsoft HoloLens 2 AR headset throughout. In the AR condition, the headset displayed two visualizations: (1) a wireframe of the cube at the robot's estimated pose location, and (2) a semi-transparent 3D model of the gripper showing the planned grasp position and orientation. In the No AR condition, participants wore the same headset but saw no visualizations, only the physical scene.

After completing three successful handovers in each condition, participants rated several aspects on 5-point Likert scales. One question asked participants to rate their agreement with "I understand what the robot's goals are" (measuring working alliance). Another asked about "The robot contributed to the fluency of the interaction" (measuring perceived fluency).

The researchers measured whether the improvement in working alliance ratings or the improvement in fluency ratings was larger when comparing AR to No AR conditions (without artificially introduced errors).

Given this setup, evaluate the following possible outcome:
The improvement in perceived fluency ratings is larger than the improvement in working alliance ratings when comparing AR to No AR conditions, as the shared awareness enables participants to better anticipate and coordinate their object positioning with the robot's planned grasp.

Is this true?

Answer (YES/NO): NO